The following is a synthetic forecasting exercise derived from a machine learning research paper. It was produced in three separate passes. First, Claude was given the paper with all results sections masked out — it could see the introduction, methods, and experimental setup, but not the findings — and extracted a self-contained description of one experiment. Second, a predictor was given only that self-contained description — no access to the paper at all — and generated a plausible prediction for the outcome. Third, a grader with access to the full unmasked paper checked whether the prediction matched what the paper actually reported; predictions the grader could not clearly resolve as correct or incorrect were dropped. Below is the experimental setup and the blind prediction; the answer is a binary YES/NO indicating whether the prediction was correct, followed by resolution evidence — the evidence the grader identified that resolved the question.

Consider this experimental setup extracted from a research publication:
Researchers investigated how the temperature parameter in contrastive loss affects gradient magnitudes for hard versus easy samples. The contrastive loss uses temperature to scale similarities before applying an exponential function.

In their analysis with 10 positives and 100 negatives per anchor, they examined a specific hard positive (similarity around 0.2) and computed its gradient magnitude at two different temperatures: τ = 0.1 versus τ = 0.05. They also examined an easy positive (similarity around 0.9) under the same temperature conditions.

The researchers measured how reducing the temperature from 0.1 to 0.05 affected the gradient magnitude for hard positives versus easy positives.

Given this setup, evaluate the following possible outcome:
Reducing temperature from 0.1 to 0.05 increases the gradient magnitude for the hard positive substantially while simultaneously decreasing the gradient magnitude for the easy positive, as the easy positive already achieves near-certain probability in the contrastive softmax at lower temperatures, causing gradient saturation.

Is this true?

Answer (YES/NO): NO